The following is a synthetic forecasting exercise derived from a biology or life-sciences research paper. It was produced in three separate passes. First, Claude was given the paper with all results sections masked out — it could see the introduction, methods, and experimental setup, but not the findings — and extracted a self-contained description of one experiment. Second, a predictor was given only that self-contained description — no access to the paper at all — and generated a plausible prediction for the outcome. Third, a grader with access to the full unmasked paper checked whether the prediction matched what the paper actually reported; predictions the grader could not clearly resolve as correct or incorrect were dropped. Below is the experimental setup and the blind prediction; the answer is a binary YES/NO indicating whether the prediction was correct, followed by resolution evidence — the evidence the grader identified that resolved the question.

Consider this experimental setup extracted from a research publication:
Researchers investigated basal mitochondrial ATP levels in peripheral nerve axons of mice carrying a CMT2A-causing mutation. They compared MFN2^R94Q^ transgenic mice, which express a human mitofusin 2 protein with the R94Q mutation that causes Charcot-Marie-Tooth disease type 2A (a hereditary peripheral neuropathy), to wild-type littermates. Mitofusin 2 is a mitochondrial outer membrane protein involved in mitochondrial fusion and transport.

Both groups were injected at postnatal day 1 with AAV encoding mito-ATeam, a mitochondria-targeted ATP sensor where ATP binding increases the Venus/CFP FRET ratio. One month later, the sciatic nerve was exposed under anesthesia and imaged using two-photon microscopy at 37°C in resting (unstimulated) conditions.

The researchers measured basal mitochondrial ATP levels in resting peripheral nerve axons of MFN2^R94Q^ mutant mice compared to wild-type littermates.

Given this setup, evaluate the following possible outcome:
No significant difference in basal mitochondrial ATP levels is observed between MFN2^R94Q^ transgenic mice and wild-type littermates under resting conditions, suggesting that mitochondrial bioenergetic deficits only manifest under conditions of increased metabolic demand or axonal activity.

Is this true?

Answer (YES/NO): YES